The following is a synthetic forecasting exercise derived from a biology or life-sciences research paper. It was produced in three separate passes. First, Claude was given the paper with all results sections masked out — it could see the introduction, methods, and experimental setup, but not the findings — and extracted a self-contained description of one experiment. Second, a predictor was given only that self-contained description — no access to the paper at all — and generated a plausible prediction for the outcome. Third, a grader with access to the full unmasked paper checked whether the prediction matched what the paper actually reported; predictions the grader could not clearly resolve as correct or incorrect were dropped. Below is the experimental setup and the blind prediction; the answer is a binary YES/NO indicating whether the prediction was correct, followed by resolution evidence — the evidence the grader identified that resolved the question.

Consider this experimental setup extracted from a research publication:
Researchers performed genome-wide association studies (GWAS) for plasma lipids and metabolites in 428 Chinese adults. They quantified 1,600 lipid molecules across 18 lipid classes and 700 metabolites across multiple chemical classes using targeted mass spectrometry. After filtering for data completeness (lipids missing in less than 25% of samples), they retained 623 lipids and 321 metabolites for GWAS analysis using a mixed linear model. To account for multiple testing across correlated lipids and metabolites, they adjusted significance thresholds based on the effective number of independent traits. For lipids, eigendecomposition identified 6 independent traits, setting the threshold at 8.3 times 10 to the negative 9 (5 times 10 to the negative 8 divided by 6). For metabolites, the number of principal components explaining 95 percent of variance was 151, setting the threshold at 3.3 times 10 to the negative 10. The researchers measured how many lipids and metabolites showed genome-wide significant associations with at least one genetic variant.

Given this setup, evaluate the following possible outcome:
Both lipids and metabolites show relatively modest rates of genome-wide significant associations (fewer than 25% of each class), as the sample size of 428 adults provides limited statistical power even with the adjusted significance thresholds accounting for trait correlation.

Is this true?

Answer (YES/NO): NO